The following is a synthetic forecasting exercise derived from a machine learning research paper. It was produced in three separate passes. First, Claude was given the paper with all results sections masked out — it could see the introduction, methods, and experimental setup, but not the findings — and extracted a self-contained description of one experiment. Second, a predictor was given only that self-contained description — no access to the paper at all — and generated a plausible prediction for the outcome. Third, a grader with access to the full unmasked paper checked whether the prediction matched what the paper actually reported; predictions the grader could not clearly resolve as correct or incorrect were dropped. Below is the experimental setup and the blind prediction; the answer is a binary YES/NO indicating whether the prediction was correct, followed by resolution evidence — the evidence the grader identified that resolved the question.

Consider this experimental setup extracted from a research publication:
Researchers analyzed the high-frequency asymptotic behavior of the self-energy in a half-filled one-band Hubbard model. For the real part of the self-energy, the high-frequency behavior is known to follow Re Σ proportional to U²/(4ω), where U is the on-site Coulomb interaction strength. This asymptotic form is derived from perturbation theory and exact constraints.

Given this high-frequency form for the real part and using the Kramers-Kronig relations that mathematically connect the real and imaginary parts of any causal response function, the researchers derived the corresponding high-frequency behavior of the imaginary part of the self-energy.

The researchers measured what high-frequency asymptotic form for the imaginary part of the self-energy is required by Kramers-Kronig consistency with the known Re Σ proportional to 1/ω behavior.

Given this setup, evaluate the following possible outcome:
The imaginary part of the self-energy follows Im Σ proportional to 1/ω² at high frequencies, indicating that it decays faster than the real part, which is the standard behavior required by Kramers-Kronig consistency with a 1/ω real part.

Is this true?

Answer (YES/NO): YES